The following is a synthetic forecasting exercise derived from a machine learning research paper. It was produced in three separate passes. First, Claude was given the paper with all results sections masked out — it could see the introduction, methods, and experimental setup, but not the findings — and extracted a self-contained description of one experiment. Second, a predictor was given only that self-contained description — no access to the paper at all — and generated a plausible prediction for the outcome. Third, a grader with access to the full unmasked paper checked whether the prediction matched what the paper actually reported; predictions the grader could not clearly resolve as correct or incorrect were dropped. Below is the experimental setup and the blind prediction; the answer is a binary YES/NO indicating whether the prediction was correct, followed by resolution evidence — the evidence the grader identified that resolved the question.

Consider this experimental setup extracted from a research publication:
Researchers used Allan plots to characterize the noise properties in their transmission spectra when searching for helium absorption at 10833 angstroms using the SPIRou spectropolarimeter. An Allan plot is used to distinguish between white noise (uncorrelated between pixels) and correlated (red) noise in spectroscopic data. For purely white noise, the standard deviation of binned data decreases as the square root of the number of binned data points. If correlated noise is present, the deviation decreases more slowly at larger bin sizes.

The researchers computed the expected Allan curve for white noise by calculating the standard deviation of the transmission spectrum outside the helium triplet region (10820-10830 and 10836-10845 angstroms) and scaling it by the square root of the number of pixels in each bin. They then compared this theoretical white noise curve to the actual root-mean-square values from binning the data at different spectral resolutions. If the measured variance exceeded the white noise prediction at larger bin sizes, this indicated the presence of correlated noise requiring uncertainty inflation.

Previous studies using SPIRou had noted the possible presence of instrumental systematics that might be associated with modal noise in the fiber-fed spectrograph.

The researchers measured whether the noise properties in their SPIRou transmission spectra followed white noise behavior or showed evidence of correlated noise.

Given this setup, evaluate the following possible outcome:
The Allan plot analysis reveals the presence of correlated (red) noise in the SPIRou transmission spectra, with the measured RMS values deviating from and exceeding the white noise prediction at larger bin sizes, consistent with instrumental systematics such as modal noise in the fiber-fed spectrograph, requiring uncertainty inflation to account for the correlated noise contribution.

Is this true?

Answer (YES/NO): YES